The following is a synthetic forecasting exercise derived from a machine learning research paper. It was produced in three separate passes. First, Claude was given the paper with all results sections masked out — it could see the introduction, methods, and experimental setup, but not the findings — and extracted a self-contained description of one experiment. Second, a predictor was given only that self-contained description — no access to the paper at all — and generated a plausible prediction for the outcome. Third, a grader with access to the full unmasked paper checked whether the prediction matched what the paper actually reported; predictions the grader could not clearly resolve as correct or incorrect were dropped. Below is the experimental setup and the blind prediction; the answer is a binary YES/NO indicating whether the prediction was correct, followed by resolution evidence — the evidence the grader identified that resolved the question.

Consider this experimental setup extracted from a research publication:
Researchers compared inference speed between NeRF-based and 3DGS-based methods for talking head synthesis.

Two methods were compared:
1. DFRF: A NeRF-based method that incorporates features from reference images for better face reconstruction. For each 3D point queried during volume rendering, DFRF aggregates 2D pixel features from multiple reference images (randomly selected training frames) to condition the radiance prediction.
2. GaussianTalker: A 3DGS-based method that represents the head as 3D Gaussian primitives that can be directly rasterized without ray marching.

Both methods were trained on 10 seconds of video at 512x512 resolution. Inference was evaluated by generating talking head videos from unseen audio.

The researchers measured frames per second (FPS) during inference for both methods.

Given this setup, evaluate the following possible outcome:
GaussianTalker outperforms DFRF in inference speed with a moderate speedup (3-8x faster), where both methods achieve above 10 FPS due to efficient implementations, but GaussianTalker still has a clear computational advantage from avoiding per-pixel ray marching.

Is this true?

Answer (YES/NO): NO